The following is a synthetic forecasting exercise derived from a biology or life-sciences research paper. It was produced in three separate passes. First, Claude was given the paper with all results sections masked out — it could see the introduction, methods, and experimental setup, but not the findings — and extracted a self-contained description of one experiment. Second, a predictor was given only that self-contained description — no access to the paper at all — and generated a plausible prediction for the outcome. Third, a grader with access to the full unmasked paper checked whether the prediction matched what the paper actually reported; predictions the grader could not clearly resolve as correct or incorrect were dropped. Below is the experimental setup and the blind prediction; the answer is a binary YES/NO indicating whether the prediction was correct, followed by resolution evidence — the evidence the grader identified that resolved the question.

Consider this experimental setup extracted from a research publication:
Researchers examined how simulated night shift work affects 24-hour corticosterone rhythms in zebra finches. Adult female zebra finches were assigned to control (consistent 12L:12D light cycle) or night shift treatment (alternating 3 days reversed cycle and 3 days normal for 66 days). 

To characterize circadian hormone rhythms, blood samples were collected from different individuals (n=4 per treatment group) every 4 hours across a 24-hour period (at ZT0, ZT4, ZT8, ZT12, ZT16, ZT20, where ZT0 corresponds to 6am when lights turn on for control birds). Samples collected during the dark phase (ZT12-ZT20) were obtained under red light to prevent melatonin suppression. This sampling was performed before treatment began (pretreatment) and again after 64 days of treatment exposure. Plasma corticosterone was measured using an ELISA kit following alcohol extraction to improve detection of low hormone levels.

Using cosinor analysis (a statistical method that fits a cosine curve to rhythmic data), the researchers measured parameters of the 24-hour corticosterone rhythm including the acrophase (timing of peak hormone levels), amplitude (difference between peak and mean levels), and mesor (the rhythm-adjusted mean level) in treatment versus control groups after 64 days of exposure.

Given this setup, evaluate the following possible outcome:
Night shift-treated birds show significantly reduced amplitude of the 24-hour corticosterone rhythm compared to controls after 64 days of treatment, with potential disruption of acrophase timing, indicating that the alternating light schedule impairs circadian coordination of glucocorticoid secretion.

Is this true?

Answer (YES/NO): NO